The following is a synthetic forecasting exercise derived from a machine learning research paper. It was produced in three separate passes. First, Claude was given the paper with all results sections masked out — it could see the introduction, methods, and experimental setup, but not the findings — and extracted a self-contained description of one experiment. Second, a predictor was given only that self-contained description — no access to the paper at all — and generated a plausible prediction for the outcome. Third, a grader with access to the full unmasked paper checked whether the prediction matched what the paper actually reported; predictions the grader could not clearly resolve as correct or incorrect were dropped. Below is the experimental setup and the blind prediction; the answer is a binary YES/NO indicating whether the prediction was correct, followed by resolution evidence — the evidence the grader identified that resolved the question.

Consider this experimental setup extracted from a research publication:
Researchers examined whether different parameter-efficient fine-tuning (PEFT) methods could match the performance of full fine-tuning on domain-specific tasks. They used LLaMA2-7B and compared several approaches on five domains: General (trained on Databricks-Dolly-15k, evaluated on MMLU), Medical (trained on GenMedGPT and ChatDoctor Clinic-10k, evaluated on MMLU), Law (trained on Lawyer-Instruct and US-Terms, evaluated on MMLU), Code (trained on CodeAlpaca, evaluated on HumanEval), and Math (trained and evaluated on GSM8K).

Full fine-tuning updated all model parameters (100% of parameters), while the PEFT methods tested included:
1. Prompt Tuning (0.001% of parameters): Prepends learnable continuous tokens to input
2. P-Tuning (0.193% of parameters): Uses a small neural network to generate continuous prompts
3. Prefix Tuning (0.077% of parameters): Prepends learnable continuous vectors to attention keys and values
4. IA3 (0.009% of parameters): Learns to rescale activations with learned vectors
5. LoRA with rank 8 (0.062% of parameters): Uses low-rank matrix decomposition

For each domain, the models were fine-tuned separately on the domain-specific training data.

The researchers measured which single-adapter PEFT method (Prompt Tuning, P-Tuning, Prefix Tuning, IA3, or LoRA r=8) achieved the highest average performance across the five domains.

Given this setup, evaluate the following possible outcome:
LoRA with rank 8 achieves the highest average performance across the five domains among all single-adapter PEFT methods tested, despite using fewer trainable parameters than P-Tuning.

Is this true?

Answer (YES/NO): YES